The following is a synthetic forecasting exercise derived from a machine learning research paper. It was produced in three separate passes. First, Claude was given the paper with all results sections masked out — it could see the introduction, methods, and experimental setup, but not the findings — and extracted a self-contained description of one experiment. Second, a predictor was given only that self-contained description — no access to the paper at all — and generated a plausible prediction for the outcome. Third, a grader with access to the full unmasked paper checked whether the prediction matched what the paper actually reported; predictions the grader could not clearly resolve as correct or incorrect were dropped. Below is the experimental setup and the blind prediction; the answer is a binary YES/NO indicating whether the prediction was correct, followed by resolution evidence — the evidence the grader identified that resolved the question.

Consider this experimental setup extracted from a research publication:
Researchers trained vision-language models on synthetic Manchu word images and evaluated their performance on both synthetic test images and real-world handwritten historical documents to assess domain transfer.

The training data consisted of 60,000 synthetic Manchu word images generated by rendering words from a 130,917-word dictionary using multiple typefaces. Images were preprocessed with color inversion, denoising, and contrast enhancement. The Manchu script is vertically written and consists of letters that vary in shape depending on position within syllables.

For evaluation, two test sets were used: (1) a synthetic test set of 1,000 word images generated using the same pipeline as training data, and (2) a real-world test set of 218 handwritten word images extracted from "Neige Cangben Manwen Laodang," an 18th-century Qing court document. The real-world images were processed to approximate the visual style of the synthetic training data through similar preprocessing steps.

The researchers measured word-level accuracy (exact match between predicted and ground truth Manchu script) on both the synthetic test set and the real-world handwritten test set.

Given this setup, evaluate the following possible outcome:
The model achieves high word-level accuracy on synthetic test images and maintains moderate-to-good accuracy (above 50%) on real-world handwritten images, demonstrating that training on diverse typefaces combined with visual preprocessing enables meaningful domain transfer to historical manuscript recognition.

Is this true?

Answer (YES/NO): YES